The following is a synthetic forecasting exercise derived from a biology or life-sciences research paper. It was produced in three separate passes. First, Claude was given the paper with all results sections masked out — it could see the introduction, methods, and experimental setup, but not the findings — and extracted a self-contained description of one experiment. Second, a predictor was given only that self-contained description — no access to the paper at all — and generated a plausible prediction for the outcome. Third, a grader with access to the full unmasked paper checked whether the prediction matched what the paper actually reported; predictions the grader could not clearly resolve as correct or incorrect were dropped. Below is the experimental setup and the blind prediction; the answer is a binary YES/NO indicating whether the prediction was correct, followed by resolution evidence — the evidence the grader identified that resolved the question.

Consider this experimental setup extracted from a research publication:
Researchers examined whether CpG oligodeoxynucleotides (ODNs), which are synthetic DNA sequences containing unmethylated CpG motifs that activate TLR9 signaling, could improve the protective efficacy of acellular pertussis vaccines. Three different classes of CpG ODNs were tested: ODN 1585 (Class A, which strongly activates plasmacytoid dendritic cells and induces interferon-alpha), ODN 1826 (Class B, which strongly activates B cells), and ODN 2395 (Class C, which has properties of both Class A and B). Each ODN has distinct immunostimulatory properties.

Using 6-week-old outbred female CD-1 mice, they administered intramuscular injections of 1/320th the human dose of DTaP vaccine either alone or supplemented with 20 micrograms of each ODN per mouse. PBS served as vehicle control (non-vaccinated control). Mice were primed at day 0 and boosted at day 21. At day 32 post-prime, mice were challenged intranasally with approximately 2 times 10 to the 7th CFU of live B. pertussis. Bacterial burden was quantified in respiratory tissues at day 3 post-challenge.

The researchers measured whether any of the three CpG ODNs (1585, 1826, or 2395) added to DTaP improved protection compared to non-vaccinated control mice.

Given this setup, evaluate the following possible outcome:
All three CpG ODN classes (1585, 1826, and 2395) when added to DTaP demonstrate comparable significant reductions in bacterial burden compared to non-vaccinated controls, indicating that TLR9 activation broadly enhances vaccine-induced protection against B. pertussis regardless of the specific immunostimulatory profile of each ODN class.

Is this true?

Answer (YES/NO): NO